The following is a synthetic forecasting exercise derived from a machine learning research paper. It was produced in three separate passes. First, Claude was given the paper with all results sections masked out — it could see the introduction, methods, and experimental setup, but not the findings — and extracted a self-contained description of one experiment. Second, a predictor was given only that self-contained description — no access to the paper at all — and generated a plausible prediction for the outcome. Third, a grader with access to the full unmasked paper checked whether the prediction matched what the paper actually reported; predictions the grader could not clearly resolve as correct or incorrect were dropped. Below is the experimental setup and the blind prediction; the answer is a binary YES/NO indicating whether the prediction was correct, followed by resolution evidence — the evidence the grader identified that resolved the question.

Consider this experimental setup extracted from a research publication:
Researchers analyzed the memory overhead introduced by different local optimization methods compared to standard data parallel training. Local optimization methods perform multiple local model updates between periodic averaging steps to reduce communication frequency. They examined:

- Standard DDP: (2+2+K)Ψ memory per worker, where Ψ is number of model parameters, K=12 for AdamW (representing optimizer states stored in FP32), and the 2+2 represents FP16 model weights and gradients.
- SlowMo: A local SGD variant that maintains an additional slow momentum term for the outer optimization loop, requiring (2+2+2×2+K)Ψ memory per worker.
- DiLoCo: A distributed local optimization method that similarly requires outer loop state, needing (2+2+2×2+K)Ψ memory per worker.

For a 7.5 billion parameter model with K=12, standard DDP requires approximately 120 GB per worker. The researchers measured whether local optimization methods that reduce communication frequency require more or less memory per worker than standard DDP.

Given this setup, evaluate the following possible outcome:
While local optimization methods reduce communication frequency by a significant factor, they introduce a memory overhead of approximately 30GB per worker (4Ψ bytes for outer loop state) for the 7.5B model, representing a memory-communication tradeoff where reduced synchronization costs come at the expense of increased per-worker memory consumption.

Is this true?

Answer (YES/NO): YES